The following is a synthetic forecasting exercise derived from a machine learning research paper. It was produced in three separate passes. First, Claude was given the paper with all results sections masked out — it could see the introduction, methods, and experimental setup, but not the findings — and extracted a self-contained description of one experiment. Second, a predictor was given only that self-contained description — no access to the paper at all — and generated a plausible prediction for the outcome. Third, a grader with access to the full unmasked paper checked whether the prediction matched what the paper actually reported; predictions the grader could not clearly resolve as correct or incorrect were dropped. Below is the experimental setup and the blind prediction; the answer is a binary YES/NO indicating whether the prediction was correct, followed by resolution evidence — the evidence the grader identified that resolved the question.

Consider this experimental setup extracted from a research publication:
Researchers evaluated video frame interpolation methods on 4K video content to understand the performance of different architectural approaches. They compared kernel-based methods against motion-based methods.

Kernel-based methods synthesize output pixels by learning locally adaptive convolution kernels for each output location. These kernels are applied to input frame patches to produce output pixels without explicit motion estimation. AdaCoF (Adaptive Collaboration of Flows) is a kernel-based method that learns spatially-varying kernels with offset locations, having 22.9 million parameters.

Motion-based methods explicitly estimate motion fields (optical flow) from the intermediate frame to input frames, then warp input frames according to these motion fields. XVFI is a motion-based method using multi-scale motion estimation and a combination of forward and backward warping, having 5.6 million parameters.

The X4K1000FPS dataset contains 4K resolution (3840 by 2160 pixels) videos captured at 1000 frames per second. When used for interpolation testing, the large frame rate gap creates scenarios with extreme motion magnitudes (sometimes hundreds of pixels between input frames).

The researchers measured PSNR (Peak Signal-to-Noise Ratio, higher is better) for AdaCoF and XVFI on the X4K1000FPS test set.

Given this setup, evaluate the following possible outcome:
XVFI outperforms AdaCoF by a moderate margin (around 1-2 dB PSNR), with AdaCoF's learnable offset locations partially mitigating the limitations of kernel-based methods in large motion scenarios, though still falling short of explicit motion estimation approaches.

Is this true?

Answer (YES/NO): NO